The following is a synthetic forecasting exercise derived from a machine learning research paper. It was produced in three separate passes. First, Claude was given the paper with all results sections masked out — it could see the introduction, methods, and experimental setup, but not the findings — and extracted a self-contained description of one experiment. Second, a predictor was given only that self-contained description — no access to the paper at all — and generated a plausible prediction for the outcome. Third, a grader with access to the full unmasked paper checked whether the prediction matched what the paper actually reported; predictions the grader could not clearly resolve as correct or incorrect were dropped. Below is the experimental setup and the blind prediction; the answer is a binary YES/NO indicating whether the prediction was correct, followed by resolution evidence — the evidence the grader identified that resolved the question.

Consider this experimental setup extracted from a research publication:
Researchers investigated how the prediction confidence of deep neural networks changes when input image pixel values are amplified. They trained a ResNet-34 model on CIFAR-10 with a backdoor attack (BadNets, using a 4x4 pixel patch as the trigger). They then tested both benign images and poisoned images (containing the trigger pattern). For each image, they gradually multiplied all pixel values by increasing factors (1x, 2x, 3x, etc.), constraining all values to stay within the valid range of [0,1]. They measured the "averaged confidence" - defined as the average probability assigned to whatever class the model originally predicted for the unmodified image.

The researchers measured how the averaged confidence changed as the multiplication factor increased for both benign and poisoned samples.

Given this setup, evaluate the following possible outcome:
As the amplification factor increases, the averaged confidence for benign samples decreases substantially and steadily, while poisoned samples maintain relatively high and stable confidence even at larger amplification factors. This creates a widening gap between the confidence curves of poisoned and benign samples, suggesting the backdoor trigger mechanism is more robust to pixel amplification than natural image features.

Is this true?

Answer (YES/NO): YES